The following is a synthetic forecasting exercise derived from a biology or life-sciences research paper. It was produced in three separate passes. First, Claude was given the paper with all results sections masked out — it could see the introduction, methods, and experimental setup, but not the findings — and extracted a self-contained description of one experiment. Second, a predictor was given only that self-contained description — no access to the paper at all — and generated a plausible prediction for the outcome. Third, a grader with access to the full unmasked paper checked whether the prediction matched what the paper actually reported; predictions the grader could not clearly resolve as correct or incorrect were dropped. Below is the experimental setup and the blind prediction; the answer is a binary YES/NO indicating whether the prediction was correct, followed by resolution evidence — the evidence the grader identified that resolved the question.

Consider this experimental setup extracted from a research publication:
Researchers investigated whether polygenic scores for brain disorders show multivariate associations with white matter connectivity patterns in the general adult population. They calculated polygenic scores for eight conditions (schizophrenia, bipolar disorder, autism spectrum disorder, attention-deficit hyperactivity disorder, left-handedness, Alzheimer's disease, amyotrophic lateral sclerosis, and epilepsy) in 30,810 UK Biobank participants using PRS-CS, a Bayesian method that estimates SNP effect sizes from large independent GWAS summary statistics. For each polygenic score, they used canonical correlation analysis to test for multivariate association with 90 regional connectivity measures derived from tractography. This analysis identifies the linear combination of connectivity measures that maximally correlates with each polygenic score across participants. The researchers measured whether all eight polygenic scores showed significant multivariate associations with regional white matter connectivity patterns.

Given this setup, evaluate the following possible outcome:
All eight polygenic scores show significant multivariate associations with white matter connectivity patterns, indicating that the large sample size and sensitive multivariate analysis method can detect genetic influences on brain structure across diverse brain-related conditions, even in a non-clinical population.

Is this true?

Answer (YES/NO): YES